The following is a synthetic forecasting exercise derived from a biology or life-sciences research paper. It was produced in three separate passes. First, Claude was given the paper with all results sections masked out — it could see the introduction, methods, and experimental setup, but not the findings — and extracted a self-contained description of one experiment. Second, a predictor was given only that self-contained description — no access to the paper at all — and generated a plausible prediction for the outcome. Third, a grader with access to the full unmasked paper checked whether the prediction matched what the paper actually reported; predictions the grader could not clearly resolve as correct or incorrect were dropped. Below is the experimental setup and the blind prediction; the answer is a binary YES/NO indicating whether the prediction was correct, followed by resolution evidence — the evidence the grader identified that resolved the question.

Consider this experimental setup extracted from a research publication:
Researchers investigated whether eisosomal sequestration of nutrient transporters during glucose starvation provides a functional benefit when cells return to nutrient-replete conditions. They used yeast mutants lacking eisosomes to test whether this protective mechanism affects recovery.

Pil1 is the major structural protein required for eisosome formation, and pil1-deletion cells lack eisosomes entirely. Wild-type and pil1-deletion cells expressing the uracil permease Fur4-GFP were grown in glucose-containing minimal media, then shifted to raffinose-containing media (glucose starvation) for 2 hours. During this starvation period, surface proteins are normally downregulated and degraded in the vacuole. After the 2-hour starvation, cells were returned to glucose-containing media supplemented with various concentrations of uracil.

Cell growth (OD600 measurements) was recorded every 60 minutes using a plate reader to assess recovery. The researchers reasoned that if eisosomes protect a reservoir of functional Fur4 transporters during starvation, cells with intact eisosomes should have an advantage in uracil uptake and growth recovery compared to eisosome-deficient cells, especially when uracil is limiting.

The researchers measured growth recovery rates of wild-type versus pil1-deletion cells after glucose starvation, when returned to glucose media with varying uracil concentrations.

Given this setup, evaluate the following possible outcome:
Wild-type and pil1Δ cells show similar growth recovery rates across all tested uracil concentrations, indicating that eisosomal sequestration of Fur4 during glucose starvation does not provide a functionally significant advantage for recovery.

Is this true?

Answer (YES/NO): NO